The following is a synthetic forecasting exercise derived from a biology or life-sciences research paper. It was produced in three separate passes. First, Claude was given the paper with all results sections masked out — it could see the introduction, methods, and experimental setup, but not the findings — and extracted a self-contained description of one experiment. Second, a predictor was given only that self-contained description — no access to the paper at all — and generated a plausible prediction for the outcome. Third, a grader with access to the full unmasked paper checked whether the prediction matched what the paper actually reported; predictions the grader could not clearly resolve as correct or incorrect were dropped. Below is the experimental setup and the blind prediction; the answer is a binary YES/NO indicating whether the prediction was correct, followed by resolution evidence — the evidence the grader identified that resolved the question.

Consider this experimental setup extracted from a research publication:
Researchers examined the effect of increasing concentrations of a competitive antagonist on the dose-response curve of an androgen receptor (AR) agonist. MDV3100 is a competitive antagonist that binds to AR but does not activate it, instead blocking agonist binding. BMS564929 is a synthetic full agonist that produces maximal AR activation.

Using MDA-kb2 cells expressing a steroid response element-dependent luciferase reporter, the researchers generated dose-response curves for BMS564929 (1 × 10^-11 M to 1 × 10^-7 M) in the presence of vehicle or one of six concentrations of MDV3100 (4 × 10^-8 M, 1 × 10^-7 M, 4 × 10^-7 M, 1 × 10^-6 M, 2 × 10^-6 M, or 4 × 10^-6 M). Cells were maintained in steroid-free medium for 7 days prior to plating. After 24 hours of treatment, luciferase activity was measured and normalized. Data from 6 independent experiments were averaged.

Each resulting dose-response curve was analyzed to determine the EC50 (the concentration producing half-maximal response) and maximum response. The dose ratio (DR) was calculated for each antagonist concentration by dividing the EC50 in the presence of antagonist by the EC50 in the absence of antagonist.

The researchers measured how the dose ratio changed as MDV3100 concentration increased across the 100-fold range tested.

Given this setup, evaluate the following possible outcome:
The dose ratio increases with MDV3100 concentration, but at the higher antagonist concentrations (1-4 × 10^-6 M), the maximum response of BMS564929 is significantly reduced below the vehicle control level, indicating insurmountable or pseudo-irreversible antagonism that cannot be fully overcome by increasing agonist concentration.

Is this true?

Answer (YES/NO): NO